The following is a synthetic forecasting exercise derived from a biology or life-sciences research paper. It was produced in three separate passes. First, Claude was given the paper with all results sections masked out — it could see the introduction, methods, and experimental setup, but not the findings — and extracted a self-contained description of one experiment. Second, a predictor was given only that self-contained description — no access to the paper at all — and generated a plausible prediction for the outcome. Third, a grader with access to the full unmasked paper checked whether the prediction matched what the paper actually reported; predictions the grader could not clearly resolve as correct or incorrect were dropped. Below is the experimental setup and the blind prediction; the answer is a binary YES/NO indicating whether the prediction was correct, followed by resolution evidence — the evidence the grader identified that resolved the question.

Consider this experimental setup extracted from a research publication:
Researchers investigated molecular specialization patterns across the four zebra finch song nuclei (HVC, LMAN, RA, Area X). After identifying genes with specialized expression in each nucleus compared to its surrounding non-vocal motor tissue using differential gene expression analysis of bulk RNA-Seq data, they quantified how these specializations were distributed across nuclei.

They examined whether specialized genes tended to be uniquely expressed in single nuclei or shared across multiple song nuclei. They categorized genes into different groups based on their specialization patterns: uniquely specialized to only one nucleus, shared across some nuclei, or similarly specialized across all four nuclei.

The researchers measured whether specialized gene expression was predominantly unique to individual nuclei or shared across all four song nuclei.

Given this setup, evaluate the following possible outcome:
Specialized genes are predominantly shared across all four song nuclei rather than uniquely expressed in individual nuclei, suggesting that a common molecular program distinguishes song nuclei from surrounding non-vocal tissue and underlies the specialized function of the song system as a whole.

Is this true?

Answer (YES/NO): NO